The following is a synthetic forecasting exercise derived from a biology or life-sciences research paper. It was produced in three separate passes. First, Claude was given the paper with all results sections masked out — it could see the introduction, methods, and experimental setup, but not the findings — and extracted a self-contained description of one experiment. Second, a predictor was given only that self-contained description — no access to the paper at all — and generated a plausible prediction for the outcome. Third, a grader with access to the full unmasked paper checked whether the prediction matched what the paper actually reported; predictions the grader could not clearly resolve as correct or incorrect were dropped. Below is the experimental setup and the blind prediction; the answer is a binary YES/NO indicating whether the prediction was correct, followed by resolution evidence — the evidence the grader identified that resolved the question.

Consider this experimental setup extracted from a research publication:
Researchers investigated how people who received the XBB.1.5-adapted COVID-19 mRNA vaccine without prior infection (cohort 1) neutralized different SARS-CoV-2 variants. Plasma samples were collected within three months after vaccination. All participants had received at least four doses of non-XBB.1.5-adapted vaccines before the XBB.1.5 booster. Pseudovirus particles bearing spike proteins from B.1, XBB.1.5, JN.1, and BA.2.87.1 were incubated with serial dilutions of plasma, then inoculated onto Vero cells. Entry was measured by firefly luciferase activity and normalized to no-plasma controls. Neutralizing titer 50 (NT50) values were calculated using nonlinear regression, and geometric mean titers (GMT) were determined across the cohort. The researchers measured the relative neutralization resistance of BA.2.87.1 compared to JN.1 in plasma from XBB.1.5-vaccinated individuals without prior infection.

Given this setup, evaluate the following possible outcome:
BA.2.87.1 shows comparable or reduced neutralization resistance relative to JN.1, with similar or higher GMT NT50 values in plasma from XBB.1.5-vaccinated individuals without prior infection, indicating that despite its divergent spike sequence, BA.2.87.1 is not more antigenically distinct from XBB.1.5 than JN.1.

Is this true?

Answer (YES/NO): YES